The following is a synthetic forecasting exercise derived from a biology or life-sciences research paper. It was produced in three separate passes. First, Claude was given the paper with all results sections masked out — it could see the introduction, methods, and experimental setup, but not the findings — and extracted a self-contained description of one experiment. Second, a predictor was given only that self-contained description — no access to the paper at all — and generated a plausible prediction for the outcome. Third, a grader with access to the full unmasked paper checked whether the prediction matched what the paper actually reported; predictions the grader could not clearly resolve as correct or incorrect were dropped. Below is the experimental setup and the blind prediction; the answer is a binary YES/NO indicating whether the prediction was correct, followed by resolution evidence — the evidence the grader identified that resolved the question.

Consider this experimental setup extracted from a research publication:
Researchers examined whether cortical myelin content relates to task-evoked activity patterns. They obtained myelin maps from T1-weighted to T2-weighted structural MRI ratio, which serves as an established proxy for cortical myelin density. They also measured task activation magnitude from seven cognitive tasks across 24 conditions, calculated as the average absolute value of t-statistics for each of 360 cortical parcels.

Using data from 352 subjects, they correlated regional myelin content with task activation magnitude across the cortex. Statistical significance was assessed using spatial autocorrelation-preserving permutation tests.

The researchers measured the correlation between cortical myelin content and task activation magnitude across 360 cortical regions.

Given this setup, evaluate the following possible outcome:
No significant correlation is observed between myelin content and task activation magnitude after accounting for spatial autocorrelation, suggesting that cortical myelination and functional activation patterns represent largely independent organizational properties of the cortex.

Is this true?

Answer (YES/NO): NO